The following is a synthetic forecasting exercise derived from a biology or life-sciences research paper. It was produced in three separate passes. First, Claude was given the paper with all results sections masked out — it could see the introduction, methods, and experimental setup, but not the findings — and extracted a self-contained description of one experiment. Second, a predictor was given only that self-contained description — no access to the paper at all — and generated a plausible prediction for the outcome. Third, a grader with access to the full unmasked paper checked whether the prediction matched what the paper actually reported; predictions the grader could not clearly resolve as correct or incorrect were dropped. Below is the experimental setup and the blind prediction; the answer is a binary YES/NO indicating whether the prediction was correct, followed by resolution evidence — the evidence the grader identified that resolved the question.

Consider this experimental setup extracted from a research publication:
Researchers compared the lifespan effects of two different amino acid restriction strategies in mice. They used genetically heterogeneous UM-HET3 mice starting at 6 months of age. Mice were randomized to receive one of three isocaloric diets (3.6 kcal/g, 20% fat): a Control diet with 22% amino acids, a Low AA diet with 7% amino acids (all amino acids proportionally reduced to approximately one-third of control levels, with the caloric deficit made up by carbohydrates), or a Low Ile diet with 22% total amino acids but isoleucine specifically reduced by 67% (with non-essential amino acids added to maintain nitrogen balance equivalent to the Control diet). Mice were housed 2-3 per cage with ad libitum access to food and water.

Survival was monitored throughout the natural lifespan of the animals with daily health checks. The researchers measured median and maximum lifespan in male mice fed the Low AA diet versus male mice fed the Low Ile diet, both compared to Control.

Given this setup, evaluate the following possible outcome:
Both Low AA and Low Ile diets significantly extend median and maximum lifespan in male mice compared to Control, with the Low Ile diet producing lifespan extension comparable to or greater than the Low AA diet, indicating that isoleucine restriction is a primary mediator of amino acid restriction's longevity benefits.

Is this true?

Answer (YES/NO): NO